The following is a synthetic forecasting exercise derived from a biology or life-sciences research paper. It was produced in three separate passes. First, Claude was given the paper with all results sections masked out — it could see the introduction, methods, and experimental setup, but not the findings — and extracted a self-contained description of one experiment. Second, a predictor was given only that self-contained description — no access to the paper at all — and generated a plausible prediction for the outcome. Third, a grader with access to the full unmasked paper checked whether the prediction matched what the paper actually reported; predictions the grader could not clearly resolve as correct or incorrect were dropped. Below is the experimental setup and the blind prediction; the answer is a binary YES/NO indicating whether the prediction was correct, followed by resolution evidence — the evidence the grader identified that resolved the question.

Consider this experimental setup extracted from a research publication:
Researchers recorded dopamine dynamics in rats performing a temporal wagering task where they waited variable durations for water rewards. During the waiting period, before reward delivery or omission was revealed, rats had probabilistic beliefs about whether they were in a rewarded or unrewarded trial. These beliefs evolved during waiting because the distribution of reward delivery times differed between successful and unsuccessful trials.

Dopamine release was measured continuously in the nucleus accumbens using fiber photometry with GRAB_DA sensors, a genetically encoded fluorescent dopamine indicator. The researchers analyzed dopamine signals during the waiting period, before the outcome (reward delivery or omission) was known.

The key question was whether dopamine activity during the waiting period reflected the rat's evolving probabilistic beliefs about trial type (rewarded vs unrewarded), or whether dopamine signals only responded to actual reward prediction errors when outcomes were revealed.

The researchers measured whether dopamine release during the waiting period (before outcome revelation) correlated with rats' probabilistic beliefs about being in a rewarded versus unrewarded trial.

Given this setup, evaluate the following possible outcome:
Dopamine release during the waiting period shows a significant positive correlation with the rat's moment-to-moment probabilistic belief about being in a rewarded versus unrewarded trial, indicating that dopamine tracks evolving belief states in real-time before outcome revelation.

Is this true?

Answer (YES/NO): YES